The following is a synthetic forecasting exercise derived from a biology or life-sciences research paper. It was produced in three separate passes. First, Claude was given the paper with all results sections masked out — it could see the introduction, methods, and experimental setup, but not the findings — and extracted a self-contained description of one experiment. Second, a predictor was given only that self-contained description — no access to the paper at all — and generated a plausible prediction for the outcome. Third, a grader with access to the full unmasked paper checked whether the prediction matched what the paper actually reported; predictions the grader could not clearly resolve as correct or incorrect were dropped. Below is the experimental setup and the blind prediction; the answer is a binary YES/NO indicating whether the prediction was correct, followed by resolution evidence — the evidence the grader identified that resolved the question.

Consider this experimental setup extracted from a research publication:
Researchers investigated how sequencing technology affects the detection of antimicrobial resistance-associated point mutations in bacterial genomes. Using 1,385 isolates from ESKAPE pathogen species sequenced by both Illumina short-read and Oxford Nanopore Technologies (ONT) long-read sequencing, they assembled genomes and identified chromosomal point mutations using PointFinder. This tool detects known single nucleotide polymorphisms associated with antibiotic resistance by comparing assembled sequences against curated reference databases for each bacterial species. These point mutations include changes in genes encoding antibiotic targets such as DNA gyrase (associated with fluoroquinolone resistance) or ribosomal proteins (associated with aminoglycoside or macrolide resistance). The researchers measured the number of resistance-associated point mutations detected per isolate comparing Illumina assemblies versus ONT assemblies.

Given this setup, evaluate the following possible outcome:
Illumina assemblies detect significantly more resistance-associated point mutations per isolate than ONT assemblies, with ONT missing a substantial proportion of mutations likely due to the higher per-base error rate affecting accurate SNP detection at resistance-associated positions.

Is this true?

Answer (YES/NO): YES